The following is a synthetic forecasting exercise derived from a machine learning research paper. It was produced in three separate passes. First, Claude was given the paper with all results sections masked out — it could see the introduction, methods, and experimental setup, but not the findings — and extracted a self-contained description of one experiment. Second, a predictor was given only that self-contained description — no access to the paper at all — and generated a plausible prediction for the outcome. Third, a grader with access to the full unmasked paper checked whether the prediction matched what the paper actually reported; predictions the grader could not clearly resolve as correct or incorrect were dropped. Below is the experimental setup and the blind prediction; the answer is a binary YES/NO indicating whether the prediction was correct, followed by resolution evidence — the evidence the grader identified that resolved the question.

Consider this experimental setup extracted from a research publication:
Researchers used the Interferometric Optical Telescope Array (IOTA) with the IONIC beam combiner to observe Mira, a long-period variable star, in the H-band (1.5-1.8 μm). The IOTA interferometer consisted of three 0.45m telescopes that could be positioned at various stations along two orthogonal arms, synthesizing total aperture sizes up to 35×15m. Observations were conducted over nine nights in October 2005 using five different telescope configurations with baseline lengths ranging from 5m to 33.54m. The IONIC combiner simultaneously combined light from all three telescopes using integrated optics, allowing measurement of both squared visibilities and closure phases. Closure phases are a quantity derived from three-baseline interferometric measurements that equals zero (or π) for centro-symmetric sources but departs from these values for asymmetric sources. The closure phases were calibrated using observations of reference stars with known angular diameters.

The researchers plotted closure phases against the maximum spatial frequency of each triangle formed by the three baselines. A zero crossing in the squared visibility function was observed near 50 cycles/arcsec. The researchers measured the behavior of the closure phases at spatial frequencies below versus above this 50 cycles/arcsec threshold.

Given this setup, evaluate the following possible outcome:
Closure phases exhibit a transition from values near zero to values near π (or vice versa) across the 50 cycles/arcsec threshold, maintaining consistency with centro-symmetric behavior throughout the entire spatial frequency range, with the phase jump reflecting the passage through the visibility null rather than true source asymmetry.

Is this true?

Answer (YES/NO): NO